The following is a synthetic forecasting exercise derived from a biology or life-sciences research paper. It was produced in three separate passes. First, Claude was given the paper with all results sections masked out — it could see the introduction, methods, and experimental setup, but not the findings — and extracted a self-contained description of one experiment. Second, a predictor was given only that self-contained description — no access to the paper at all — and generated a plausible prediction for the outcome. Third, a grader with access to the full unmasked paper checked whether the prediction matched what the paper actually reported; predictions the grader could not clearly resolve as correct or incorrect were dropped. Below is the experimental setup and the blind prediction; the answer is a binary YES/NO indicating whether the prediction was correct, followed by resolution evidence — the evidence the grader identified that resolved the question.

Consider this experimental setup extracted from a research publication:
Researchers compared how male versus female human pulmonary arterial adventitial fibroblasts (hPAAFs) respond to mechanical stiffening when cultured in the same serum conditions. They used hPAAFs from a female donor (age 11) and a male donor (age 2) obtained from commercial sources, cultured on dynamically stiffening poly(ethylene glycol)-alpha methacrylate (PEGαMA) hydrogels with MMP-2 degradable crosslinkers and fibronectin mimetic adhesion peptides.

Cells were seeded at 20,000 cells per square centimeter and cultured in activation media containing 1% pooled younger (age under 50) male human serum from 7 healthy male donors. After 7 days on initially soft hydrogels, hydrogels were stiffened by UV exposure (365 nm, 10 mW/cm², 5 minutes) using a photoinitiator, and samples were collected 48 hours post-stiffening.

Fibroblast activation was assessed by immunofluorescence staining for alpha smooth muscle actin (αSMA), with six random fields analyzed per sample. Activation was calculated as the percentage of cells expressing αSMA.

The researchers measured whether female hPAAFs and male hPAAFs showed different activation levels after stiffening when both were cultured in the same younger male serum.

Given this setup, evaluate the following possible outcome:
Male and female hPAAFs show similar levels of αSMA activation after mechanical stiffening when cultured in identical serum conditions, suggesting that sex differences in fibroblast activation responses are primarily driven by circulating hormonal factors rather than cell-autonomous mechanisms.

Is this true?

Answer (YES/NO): NO